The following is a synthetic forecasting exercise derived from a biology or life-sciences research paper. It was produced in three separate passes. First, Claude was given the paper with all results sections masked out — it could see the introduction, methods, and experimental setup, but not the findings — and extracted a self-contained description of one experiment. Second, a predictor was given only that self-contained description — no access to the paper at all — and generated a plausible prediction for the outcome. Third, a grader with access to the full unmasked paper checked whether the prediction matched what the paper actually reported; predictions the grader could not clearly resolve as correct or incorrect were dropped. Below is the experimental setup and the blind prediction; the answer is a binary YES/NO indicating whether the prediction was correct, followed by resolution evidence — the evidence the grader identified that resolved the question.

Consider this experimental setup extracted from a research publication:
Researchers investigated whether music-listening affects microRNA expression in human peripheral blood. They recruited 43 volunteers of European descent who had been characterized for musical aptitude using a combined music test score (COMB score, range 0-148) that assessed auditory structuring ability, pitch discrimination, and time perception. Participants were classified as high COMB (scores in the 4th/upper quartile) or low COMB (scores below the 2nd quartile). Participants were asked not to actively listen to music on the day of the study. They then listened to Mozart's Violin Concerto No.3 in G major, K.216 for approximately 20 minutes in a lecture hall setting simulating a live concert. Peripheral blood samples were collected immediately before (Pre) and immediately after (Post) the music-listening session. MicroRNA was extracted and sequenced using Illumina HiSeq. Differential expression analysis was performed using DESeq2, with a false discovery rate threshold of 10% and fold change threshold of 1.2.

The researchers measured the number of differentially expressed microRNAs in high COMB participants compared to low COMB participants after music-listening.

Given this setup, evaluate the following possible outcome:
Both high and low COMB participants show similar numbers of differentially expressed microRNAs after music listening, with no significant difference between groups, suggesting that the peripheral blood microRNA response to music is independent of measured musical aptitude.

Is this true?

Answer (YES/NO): NO